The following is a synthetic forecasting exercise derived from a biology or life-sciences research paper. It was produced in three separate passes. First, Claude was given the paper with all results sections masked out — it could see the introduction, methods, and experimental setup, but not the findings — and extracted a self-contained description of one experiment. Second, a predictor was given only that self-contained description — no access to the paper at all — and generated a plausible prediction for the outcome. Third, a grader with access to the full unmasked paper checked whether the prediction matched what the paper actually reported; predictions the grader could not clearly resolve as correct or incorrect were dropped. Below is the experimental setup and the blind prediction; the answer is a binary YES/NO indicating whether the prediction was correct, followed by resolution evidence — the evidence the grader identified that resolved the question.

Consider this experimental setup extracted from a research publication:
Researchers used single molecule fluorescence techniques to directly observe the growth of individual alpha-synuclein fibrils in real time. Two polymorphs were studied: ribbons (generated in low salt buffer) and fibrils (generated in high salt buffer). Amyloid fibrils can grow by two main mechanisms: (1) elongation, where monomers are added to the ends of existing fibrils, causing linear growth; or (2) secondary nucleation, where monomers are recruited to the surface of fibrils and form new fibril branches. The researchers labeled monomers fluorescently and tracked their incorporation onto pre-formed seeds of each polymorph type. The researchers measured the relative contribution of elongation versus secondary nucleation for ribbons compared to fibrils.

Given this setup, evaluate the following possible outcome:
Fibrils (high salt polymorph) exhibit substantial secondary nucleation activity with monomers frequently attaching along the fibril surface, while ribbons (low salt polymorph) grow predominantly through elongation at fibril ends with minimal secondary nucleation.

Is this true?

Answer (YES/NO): YES